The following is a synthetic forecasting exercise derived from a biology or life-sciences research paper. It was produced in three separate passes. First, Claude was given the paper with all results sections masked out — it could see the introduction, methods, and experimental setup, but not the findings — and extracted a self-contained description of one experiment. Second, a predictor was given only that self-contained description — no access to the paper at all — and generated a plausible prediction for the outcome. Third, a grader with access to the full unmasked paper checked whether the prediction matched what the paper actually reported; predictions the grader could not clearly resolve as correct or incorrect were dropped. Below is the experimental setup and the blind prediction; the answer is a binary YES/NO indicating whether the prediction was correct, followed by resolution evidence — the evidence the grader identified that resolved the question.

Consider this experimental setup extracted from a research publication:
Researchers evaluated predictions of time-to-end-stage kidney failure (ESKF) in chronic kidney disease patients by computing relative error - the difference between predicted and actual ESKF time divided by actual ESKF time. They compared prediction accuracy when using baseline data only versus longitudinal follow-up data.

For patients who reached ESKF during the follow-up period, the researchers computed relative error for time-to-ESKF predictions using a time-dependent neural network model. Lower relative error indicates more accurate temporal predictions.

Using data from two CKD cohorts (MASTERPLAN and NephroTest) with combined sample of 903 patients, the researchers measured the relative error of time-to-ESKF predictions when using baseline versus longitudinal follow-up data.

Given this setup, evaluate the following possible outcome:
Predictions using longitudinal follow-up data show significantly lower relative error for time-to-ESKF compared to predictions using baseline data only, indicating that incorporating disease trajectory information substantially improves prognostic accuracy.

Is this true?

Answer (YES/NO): YES